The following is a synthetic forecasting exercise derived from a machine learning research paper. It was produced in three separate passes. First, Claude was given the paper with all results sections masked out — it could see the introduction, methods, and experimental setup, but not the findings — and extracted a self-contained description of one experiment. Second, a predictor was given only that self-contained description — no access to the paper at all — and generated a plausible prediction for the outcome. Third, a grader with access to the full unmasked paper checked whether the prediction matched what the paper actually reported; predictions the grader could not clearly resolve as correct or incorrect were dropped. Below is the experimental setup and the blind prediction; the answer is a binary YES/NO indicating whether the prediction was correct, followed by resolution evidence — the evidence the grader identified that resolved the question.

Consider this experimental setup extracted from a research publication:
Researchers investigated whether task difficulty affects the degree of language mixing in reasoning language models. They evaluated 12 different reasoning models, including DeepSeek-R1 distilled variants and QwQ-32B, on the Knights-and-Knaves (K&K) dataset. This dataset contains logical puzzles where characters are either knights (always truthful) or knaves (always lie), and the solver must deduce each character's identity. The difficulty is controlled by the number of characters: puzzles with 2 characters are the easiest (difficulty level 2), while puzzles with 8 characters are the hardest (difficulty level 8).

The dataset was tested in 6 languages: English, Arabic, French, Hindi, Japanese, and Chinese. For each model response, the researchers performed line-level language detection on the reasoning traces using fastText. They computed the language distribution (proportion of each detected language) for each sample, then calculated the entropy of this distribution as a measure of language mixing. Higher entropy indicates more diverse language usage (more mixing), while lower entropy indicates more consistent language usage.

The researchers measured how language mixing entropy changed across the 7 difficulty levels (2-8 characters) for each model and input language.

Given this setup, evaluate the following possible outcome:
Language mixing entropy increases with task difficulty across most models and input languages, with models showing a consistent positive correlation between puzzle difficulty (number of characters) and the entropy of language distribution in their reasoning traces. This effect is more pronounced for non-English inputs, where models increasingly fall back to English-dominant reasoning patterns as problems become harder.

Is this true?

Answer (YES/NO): YES